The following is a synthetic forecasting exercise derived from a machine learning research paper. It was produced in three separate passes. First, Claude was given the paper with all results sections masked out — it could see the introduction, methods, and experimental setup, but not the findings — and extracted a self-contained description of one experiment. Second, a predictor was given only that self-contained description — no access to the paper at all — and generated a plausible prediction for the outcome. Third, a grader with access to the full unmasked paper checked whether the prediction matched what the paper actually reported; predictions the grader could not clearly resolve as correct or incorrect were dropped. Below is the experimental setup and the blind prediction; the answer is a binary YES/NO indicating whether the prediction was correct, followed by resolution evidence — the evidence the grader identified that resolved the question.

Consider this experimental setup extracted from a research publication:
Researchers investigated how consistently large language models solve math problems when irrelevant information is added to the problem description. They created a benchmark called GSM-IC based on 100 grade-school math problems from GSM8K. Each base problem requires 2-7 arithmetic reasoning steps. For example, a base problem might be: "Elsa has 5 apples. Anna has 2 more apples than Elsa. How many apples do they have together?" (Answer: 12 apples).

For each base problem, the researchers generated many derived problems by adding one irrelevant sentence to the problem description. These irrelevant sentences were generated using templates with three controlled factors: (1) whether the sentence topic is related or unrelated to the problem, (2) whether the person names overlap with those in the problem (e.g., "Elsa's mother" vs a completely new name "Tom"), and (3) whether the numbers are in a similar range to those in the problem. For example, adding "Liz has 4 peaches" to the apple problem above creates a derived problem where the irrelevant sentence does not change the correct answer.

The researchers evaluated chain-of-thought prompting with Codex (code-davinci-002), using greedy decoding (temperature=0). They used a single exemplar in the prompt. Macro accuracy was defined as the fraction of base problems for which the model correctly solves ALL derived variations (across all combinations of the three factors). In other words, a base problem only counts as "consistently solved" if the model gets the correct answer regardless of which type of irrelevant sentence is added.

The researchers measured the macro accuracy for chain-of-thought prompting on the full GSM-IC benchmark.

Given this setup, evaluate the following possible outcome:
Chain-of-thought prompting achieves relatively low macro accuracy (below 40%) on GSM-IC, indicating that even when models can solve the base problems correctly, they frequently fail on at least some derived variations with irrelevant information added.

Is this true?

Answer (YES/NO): YES